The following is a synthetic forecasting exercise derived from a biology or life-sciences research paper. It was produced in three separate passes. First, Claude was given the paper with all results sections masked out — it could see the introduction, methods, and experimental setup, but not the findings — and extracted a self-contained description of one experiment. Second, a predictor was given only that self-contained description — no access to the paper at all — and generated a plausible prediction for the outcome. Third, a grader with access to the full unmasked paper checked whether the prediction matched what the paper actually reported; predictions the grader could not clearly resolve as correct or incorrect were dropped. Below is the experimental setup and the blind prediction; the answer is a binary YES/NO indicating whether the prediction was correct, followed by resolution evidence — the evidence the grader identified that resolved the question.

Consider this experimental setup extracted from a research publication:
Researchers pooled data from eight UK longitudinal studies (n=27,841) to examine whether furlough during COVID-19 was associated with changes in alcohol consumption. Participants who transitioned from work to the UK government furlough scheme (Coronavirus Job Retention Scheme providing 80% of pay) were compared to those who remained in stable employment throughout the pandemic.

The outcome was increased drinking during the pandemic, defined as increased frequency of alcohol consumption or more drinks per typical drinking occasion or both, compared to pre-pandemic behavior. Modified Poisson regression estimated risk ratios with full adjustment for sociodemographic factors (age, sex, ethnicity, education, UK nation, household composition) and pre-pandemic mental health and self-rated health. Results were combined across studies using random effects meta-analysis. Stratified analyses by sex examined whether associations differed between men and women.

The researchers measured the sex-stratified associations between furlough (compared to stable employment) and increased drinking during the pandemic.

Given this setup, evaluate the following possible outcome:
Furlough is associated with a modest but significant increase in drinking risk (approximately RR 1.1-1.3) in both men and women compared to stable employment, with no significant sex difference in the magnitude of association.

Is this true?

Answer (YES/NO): NO